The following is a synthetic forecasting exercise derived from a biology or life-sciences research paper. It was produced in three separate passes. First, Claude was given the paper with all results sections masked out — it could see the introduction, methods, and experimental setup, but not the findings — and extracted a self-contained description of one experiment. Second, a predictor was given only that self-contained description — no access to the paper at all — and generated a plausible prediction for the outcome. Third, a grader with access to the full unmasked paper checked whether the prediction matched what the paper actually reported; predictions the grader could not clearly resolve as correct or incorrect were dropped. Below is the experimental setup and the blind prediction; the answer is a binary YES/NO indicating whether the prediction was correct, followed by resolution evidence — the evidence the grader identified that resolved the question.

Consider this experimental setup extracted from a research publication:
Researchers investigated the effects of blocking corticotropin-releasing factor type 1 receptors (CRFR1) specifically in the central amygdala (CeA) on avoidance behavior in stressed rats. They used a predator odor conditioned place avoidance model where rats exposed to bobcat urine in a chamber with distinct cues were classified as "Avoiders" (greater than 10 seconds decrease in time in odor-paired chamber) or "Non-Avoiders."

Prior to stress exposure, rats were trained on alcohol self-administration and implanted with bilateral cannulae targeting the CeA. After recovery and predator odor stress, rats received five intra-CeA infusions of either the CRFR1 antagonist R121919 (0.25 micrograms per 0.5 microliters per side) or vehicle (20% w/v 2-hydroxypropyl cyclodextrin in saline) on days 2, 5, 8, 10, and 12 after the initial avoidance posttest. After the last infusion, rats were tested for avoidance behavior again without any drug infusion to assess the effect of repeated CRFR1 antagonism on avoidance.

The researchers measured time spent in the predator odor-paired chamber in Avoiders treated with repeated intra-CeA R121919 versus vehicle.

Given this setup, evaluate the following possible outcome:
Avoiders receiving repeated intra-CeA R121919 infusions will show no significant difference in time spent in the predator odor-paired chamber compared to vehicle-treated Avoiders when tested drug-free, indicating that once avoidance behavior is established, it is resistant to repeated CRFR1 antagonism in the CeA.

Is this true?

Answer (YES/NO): YES